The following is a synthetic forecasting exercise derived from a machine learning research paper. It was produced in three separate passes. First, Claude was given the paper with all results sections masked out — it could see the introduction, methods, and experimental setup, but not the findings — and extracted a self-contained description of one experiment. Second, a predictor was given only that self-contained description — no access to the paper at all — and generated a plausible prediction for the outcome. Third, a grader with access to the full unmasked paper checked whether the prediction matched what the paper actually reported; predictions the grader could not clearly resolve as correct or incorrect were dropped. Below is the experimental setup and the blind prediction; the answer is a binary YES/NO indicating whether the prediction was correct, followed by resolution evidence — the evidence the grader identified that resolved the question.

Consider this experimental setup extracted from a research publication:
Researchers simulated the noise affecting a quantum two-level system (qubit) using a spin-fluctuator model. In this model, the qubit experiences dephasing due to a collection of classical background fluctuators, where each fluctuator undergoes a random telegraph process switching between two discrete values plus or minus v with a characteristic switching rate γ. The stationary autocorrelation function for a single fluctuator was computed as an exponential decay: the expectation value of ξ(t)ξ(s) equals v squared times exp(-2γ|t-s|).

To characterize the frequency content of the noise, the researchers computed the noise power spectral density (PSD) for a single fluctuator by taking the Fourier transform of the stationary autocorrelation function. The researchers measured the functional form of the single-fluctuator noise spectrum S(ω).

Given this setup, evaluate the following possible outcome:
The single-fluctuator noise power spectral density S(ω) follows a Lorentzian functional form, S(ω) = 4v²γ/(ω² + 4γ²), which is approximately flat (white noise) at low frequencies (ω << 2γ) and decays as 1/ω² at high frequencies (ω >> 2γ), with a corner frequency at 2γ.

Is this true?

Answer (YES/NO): YES